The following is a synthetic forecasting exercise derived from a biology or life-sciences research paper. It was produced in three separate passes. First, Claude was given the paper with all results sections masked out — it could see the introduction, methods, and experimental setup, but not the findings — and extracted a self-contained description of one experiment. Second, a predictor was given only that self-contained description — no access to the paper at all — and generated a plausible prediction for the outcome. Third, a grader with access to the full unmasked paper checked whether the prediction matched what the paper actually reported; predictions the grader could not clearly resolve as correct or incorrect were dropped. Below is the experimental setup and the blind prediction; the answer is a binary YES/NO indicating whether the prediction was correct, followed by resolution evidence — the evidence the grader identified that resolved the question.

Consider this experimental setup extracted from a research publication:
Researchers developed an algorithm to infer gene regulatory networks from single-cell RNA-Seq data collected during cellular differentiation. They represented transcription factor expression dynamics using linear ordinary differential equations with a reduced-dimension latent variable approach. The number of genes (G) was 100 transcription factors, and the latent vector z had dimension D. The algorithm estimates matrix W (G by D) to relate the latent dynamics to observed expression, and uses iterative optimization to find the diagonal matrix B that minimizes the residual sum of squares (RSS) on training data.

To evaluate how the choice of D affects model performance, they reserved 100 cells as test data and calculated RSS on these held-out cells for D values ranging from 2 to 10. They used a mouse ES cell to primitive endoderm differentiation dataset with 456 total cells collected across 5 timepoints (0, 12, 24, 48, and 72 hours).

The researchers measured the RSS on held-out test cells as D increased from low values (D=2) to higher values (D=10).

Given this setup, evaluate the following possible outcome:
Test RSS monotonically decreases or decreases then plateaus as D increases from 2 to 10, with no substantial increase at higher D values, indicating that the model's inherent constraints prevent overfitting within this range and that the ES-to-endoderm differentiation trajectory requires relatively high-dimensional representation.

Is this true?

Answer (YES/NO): NO